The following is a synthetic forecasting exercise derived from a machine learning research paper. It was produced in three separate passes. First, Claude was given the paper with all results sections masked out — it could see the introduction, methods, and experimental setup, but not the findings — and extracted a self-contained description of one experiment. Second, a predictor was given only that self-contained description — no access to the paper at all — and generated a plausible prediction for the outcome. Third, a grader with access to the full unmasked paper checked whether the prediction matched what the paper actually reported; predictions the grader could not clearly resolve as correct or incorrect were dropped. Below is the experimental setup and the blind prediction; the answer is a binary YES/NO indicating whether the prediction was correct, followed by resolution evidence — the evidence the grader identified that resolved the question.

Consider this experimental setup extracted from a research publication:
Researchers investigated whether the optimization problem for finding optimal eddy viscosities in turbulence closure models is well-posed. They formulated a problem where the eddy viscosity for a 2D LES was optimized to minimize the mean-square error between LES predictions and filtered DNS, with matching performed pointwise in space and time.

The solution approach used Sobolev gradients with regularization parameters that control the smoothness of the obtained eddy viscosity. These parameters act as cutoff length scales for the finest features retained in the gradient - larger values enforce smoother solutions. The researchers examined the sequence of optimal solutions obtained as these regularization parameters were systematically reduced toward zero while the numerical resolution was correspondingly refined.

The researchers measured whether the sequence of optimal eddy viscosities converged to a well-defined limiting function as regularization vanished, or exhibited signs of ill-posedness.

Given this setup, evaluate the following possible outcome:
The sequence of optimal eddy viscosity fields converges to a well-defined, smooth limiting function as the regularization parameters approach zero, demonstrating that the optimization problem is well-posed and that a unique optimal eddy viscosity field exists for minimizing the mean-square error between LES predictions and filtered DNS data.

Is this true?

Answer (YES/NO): NO